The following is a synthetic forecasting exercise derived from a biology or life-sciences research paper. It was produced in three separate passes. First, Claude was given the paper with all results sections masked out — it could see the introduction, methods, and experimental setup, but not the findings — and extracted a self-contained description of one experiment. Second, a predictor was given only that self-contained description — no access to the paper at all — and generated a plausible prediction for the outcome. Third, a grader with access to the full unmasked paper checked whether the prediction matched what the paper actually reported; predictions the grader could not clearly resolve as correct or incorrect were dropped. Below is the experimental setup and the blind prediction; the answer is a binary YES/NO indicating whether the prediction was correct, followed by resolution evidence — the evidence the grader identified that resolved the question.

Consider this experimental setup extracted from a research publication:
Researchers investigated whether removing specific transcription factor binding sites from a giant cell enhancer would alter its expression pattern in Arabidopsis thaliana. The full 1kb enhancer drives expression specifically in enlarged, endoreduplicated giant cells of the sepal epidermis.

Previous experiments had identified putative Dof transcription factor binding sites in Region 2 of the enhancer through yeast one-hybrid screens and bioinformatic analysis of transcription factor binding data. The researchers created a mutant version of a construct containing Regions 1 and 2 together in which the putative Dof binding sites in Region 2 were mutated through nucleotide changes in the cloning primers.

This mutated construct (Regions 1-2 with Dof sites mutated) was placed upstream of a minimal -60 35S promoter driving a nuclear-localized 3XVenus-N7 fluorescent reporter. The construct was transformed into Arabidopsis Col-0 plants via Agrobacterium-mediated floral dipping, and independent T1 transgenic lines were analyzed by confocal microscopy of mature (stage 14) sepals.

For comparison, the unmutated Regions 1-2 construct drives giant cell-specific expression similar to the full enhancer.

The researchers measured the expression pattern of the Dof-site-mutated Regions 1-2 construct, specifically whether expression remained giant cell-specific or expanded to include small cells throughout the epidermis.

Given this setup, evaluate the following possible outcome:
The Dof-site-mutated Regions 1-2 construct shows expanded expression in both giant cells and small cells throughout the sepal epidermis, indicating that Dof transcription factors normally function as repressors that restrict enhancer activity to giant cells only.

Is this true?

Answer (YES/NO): YES